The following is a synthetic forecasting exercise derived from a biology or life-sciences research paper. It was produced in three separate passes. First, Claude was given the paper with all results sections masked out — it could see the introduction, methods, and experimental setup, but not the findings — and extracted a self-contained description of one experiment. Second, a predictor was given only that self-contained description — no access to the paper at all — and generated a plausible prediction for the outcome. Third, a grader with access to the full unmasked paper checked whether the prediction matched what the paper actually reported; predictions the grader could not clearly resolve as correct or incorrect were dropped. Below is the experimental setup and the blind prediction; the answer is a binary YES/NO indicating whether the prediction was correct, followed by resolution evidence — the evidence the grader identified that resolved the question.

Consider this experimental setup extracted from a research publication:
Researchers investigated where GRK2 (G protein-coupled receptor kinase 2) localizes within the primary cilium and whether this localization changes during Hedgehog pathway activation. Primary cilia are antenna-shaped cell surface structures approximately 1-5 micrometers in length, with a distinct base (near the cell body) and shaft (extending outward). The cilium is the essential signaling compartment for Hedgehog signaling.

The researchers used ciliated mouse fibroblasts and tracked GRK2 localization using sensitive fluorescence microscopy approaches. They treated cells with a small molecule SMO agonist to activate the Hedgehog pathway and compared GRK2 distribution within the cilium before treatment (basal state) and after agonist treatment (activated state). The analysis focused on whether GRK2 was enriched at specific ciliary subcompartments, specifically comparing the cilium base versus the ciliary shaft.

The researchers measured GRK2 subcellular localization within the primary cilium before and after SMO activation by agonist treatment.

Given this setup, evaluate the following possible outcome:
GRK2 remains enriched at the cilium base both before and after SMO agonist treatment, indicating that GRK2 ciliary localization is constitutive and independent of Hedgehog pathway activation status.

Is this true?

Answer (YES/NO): NO